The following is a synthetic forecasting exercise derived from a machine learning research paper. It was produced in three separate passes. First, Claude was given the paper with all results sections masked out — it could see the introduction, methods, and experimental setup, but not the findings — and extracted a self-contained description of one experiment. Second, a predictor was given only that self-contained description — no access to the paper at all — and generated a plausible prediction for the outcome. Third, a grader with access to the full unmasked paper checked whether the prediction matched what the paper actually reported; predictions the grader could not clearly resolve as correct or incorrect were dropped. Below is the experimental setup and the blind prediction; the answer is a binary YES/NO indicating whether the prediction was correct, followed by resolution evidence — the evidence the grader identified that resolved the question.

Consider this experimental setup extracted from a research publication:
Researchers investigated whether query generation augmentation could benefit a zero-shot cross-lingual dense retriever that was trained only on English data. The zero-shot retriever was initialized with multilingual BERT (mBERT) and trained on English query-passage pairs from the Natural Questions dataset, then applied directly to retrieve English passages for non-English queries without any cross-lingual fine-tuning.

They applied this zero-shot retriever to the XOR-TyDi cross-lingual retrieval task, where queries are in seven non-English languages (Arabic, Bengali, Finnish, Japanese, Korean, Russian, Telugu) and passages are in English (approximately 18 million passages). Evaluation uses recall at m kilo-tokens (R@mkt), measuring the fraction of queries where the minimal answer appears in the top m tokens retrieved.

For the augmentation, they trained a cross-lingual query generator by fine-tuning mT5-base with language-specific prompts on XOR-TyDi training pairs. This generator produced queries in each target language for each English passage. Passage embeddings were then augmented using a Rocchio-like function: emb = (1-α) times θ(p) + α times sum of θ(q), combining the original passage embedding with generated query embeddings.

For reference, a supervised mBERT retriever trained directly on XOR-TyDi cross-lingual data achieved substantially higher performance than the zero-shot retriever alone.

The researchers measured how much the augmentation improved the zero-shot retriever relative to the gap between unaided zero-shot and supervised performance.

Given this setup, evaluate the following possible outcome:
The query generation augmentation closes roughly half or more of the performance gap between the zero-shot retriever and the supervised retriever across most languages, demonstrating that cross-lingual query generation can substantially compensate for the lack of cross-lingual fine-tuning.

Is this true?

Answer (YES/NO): NO